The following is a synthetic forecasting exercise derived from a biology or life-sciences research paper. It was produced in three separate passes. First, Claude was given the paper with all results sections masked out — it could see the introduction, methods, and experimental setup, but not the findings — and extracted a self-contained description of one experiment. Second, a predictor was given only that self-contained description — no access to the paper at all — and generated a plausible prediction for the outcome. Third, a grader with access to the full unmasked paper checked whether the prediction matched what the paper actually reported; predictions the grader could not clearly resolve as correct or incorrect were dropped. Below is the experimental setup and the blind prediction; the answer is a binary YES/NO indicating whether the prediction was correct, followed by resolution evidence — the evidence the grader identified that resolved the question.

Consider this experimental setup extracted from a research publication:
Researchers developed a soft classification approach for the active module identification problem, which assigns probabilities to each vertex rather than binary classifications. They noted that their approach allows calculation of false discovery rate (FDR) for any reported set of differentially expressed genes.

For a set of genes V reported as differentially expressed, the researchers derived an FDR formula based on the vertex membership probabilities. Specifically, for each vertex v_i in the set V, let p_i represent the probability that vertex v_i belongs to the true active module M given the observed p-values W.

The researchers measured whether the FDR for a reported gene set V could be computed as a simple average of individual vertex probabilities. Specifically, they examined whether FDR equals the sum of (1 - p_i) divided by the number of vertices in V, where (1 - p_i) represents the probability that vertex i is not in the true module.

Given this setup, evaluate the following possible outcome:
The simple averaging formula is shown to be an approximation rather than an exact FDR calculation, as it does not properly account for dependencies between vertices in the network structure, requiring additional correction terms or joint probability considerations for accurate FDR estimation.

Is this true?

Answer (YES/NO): NO